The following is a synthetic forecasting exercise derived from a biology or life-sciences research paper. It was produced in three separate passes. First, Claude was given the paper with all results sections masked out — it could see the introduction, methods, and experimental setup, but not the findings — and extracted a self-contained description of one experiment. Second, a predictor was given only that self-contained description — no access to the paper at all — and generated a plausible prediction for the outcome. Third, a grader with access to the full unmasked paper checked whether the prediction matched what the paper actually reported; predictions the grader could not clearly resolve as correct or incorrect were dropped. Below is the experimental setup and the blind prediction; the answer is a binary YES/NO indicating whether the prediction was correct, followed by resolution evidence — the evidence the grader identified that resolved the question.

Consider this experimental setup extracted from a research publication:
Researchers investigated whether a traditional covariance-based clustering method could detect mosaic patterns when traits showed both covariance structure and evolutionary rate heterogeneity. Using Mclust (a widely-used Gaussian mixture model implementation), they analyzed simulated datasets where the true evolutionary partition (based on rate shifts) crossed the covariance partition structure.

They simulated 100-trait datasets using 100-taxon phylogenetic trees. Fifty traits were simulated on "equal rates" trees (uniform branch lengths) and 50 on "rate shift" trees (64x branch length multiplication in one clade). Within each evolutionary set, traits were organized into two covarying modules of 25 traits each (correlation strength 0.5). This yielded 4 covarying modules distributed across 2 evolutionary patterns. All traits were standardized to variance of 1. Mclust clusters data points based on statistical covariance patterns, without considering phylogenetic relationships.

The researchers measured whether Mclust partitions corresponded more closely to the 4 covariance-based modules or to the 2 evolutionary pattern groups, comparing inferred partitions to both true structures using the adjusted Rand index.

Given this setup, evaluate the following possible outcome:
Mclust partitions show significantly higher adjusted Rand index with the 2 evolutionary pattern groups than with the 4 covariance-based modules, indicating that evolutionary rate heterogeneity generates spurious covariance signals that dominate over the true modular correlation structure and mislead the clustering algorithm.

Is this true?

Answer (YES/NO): NO